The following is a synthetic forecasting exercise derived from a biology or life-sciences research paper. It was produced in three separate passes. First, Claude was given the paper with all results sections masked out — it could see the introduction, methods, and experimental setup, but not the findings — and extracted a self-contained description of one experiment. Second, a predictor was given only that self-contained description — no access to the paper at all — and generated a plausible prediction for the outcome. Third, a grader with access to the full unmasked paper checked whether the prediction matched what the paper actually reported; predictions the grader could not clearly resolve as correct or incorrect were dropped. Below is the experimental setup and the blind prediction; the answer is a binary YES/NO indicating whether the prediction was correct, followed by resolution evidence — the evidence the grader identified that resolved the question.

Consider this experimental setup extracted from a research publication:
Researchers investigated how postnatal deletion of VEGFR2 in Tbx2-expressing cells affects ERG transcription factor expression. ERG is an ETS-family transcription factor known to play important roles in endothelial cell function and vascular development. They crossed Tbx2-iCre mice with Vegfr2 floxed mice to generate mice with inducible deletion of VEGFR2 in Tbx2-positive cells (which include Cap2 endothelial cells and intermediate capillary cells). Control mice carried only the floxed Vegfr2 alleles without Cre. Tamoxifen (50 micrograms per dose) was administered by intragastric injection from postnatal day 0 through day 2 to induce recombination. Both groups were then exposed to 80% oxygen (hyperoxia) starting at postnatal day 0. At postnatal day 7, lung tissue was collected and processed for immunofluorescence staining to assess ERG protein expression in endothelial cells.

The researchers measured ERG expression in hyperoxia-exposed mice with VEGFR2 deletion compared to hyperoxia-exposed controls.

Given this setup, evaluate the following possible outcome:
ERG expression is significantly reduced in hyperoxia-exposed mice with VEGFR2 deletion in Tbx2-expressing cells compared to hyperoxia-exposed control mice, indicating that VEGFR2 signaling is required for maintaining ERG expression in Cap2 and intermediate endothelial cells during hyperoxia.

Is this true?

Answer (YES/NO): YES